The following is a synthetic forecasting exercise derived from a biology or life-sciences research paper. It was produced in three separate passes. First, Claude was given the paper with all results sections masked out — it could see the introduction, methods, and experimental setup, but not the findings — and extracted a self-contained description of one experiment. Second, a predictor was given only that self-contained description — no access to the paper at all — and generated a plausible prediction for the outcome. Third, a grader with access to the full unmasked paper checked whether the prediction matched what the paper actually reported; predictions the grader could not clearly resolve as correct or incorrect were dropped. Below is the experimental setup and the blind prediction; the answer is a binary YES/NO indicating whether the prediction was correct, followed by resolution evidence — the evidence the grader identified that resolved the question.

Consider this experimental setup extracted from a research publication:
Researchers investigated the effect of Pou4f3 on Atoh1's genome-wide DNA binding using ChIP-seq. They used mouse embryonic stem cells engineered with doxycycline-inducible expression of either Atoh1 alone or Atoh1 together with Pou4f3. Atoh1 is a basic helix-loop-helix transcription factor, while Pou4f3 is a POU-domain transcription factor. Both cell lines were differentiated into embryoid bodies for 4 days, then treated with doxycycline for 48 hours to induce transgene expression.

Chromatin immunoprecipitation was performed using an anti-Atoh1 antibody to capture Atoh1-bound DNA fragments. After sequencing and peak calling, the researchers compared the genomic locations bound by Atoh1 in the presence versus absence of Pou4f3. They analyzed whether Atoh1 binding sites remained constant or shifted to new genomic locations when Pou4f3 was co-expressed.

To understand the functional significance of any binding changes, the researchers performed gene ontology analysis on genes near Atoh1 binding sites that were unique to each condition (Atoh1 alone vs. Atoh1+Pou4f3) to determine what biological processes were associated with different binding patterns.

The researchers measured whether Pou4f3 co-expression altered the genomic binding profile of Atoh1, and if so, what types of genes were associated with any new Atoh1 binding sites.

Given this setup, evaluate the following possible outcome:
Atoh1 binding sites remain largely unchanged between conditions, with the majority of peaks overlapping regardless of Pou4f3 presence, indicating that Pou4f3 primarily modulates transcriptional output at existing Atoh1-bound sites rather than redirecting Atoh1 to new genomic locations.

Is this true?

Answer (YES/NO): NO